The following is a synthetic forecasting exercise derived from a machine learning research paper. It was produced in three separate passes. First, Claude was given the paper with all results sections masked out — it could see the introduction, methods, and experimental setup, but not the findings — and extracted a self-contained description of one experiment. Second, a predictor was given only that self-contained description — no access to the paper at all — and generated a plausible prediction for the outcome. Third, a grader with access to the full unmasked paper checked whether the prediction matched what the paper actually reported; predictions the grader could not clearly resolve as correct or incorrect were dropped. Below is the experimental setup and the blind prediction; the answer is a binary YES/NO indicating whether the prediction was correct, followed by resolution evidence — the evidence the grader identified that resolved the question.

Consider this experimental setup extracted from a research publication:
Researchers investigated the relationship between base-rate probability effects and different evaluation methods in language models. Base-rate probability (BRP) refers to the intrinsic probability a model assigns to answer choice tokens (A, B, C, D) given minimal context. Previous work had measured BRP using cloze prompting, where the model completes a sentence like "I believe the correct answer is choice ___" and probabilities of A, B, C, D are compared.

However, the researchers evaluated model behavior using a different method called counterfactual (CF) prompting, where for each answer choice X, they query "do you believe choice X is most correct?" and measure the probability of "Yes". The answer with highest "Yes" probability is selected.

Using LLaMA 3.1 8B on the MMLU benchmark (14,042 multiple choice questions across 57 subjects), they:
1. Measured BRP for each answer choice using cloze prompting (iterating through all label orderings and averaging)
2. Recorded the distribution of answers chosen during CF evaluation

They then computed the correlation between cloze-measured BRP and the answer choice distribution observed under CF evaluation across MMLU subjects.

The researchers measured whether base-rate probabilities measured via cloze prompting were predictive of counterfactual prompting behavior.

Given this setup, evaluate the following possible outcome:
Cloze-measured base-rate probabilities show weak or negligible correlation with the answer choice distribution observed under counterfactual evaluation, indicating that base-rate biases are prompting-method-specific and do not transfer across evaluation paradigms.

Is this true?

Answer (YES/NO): YES